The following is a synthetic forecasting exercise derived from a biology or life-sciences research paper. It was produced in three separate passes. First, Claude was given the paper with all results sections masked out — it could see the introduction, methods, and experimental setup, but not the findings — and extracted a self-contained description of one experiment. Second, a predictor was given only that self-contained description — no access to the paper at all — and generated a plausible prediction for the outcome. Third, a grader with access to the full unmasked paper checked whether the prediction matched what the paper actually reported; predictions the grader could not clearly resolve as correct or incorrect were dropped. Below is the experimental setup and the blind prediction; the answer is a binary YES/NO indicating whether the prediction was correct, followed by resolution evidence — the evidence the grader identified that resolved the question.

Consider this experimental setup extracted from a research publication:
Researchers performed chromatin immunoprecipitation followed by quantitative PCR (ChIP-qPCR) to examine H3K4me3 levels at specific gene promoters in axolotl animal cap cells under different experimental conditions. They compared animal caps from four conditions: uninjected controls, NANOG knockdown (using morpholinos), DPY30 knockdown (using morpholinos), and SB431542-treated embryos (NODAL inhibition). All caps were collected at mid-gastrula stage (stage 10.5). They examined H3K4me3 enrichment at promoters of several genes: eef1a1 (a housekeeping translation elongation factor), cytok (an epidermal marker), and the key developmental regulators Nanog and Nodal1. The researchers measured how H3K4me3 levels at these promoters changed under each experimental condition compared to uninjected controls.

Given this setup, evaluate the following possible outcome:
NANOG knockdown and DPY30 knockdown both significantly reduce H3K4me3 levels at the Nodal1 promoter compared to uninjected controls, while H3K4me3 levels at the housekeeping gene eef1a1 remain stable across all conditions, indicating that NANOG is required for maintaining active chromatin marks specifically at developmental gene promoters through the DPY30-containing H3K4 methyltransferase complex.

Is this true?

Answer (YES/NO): YES